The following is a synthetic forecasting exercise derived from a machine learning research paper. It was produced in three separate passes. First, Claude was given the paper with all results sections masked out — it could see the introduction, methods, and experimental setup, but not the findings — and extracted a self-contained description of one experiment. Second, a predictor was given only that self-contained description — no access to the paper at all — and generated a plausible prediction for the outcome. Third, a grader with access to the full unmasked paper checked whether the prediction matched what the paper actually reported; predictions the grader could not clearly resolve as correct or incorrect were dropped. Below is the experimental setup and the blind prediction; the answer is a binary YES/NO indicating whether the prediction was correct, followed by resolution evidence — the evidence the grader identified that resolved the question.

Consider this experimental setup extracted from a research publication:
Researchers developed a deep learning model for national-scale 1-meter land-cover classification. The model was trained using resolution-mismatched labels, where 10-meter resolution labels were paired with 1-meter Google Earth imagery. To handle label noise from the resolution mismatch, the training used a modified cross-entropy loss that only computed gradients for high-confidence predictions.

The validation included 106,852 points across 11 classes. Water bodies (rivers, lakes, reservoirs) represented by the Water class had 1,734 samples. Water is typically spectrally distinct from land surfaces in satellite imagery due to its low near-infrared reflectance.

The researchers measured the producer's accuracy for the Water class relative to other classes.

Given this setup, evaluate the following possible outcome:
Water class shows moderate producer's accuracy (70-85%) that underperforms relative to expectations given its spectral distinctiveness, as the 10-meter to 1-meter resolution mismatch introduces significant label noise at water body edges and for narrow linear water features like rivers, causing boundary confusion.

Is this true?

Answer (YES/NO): NO